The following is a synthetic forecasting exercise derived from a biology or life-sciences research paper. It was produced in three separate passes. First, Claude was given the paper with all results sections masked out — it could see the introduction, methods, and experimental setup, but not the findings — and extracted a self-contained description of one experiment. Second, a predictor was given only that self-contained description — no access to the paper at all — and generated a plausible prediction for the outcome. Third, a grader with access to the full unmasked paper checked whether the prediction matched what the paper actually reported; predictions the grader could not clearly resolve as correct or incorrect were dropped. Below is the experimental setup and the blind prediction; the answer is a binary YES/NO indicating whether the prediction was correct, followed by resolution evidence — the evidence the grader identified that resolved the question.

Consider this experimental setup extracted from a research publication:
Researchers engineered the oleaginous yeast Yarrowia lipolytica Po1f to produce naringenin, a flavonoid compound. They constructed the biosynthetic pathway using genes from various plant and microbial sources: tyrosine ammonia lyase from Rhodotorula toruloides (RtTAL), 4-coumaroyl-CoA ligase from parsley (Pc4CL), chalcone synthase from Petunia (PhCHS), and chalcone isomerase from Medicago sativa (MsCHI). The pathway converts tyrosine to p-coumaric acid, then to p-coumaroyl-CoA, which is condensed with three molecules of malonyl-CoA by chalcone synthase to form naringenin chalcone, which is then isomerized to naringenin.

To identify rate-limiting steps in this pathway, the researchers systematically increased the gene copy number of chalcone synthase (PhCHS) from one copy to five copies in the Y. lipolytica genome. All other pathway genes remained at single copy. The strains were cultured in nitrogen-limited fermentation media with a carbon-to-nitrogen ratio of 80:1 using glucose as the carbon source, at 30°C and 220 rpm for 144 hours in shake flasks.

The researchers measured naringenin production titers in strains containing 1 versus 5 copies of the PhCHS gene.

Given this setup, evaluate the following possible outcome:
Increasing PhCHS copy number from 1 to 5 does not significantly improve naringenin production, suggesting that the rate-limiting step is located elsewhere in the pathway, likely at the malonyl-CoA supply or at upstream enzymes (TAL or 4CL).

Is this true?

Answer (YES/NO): NO